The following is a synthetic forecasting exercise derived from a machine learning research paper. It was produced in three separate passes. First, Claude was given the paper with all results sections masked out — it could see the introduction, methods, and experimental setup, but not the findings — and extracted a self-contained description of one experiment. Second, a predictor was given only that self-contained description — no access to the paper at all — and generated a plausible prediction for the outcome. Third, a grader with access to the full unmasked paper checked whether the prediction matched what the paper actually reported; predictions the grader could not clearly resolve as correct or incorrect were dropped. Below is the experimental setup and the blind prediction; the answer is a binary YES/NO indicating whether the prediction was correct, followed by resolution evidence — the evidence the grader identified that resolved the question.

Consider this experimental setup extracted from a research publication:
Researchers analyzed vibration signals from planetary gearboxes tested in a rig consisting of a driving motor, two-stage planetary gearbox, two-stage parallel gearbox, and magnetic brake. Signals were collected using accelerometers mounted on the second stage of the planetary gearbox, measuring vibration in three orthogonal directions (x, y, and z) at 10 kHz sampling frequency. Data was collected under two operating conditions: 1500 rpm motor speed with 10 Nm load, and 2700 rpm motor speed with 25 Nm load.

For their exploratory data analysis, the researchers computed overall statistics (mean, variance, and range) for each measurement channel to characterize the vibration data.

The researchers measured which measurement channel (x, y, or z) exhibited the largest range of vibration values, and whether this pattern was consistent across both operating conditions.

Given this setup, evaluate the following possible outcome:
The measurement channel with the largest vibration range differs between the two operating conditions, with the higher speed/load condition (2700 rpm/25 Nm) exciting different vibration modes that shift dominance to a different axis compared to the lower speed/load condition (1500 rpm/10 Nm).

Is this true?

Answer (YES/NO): NO